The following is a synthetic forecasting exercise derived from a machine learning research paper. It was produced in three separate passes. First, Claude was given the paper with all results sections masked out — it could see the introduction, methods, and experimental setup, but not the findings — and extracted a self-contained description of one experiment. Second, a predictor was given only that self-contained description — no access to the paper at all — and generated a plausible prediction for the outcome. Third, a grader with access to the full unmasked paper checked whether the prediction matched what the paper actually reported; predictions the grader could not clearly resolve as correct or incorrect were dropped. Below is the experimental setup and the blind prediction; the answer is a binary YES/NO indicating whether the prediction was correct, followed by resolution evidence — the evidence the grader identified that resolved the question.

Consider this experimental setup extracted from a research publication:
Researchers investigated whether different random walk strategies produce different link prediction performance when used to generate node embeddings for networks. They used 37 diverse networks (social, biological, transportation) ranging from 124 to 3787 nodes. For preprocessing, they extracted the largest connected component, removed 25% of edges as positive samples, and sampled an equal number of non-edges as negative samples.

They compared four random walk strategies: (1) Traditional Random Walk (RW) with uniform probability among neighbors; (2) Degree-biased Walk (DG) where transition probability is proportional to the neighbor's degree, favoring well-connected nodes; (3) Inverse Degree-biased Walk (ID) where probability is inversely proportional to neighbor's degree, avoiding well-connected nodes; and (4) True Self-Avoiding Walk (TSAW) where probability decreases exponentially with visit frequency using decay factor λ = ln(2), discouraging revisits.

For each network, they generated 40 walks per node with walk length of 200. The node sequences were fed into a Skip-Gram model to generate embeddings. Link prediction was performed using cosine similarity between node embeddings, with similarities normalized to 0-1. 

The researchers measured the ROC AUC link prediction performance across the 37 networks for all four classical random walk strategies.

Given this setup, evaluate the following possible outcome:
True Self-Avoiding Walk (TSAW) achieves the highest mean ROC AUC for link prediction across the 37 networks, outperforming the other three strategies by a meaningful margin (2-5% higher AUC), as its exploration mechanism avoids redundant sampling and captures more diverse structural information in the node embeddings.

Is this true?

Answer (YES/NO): NO